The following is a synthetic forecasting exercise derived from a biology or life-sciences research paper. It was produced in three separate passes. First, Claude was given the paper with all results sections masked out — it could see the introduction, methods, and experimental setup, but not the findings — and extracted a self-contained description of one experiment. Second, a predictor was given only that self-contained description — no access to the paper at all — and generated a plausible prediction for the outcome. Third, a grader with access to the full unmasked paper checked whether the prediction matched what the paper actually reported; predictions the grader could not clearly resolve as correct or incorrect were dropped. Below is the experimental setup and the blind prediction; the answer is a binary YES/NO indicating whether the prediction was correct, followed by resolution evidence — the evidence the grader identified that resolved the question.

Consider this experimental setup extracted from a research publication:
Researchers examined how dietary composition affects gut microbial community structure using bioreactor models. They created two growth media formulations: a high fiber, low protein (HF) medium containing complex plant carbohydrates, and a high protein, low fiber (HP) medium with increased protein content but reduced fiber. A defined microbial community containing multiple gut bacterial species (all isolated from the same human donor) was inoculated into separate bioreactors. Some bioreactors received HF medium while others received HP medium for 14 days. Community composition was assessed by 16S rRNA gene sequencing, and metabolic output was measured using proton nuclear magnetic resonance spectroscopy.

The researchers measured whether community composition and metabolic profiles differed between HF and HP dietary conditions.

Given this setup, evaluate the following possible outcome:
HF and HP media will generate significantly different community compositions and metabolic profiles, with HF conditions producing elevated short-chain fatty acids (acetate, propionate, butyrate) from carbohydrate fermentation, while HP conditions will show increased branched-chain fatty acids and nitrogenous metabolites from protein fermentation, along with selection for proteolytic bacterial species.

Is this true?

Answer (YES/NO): NO